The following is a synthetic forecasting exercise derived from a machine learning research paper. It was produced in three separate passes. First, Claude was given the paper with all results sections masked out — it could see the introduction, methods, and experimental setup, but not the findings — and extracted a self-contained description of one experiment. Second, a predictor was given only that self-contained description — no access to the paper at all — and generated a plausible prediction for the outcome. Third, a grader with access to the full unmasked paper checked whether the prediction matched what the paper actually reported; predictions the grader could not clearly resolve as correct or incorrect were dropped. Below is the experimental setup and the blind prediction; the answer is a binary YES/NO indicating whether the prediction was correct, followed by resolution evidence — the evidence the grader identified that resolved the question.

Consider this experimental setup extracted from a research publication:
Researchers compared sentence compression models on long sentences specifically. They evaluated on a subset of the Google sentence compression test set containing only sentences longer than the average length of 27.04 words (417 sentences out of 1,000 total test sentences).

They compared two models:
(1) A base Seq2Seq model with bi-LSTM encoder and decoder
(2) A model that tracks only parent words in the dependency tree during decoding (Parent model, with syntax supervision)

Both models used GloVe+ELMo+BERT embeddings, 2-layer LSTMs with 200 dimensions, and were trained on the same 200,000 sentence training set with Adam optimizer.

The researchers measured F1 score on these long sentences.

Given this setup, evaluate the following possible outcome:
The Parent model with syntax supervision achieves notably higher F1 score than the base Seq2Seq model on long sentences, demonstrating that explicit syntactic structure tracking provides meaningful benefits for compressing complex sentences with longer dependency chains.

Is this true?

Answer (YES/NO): NO